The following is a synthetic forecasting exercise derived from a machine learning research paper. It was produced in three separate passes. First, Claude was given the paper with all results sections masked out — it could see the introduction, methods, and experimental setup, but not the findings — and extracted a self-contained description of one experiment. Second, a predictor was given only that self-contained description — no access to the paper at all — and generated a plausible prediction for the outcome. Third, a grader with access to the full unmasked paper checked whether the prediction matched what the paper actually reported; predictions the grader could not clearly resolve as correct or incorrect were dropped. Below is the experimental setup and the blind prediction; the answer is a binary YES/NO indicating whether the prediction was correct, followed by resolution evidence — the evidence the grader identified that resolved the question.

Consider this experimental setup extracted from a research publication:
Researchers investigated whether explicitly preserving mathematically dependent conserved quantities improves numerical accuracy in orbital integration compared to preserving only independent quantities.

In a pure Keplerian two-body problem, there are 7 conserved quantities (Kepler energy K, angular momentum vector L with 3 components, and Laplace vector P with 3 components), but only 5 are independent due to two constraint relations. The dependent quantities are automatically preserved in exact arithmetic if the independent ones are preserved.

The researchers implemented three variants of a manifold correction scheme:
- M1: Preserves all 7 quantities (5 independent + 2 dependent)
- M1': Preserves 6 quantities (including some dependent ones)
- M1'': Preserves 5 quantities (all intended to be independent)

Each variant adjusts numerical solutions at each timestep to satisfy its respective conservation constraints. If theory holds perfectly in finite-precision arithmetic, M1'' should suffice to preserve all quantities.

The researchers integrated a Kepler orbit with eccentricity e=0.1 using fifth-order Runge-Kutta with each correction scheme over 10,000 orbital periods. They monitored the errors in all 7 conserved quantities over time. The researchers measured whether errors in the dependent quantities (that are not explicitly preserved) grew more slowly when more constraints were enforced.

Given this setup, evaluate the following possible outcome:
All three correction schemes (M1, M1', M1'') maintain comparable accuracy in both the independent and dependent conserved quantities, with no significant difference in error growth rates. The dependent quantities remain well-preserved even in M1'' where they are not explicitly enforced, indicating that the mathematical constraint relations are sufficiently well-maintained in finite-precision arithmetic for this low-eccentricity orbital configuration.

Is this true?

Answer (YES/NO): NO